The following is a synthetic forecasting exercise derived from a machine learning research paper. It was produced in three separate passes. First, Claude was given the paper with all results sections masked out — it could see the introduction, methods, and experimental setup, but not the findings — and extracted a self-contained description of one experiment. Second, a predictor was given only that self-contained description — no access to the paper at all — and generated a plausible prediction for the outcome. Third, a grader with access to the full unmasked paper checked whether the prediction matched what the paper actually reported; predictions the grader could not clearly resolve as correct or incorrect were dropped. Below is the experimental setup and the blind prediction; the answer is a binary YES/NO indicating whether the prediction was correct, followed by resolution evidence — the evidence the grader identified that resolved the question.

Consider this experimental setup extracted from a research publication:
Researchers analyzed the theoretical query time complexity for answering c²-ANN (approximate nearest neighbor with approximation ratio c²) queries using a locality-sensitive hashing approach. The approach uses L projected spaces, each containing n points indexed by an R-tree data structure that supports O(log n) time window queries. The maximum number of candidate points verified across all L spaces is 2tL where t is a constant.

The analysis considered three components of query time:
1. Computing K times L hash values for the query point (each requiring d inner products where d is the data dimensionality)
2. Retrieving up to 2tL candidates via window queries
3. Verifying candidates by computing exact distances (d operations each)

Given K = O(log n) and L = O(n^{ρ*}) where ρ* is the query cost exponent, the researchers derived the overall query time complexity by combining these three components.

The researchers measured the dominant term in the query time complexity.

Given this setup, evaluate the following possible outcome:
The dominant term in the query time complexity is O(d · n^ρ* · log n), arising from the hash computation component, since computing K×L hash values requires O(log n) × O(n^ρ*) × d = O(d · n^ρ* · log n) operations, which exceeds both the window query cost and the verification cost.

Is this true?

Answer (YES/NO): YES